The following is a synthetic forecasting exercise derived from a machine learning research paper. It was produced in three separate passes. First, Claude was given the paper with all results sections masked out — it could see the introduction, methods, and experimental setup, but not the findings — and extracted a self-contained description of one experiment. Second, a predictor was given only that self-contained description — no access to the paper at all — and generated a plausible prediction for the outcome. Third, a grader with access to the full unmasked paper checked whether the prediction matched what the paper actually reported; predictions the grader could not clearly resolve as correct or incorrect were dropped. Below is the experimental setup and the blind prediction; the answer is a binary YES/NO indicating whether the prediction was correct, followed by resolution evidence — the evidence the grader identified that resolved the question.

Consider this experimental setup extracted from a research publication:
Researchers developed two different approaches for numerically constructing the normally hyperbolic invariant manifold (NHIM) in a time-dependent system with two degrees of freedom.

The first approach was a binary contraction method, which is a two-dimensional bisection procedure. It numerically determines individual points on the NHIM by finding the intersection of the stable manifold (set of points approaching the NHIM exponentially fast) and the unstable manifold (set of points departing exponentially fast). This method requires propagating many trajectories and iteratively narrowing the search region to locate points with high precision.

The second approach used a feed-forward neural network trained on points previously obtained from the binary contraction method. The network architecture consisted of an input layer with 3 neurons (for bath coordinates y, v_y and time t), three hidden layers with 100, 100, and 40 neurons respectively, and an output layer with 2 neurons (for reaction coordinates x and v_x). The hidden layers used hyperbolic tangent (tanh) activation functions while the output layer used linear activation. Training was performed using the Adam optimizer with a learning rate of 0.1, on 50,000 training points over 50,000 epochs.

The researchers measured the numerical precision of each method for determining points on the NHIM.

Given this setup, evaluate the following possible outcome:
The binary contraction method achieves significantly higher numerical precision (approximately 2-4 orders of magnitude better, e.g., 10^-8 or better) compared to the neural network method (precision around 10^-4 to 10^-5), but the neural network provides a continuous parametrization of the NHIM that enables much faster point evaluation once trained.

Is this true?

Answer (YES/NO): NO